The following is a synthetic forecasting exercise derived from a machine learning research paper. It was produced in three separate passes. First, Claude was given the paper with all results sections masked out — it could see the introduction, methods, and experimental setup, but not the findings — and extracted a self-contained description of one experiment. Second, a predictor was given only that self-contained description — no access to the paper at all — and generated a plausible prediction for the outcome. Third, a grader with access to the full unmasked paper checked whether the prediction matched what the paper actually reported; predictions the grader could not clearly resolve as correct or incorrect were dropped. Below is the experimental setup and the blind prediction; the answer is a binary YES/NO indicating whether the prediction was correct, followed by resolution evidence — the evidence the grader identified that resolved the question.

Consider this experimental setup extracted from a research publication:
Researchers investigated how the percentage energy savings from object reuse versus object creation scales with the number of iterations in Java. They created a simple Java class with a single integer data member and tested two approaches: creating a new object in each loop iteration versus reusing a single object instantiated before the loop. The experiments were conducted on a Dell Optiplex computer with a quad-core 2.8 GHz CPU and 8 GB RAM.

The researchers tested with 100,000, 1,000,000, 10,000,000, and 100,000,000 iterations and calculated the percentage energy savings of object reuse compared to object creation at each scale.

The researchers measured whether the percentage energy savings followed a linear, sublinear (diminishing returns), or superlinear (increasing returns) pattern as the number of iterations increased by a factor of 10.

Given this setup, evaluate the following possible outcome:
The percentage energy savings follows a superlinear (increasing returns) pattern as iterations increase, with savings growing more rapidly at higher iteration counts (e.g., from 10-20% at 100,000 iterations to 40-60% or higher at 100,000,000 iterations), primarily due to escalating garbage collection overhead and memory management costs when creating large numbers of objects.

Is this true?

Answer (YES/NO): NO